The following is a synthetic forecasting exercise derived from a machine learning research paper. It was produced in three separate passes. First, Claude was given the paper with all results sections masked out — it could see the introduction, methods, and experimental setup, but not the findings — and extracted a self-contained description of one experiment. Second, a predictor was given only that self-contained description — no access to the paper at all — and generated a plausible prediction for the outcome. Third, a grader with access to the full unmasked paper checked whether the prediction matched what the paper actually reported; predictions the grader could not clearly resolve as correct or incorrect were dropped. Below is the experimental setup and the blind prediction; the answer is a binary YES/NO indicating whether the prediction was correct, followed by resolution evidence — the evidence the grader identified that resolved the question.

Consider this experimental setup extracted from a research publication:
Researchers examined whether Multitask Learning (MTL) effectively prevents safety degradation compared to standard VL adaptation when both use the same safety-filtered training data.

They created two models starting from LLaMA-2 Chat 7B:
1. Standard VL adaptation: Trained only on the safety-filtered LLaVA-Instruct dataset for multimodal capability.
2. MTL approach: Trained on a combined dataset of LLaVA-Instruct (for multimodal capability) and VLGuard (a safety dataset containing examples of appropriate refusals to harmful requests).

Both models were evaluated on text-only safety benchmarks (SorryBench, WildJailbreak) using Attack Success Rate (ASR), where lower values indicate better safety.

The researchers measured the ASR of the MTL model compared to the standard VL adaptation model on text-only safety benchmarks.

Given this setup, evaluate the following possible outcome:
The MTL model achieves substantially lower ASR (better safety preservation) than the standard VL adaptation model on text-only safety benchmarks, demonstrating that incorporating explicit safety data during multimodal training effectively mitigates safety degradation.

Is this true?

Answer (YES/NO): NO